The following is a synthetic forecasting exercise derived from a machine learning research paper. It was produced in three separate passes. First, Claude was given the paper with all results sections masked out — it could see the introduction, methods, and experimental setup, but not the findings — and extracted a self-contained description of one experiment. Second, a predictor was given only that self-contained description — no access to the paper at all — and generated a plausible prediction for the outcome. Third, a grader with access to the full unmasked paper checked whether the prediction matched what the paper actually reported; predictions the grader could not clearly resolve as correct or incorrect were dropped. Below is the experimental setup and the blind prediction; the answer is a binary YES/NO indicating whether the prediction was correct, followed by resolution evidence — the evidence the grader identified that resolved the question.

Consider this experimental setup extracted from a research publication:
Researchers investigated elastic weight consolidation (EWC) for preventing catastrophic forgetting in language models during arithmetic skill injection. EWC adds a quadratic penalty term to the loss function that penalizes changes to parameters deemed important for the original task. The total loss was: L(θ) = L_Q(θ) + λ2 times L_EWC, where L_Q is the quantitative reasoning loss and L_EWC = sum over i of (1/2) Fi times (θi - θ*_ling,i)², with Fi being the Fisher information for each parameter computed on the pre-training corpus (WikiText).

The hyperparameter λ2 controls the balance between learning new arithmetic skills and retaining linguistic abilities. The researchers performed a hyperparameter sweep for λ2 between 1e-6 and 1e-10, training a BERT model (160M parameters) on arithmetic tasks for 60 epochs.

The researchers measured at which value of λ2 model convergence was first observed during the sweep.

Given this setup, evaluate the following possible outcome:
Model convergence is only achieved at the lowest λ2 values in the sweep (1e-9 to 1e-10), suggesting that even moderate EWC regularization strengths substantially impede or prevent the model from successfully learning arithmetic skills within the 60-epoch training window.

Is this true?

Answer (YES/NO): NO